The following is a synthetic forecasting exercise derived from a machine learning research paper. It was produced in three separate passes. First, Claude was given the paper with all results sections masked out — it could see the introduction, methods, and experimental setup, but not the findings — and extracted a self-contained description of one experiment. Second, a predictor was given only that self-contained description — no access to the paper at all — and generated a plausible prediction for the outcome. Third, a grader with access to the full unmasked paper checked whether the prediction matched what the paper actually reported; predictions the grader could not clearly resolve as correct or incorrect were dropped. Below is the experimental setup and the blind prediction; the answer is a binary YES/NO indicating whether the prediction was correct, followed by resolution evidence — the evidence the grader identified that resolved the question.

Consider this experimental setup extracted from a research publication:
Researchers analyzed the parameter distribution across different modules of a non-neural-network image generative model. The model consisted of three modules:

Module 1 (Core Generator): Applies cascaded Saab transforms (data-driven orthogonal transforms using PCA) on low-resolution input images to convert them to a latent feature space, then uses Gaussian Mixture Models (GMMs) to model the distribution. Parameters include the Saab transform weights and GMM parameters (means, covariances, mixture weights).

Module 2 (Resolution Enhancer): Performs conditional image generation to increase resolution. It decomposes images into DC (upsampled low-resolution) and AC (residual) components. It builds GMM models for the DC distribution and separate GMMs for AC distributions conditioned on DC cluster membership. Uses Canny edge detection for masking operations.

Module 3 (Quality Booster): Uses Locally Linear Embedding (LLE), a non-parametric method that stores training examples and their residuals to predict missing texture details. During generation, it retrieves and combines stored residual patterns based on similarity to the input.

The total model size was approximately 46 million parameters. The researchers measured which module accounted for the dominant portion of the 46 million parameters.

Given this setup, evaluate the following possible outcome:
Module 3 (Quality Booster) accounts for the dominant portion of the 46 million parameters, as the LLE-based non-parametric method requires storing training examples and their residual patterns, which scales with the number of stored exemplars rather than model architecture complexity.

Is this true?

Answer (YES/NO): YES